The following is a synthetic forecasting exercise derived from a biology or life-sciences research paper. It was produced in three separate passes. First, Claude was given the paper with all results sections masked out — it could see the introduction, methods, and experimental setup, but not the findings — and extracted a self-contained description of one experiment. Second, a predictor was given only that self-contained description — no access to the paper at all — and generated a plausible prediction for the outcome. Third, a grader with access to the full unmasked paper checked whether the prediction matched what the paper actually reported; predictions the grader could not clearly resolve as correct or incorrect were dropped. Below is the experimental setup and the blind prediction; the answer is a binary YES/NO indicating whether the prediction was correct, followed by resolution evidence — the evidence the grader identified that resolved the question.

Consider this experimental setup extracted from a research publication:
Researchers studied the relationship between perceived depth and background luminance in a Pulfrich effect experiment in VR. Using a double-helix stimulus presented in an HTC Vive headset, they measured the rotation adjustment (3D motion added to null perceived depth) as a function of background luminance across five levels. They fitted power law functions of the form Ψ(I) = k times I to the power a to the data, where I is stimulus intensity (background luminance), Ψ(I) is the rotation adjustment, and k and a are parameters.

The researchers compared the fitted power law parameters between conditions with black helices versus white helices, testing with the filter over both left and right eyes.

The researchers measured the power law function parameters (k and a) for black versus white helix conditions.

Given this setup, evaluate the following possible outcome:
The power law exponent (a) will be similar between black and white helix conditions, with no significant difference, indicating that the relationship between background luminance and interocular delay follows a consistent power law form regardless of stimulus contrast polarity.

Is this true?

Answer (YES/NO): NO